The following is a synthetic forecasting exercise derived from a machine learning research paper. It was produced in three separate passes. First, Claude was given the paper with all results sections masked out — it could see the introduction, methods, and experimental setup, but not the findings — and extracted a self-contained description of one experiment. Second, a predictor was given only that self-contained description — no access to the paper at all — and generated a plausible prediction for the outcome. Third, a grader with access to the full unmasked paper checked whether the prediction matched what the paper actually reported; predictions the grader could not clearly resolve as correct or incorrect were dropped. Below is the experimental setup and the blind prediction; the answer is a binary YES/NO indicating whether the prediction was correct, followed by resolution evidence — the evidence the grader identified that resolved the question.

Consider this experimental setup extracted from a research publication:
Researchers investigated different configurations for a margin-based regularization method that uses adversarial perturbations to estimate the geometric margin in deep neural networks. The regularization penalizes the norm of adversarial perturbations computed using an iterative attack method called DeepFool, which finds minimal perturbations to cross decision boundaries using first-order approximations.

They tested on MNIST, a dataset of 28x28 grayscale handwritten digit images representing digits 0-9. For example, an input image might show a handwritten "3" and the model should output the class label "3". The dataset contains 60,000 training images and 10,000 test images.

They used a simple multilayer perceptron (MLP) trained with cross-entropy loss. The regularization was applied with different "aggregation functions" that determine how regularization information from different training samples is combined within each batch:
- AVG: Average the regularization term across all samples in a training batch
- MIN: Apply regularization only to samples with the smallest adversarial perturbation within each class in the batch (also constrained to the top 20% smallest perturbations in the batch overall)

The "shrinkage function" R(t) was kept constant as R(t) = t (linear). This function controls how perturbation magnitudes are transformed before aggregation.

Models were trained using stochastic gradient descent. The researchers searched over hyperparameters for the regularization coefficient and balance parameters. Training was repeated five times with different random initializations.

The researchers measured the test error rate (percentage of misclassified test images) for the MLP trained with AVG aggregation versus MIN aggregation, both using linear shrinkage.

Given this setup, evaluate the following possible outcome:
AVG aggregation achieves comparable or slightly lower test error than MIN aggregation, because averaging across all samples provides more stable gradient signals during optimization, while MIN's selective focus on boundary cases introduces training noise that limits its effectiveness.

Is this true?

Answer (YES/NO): NO